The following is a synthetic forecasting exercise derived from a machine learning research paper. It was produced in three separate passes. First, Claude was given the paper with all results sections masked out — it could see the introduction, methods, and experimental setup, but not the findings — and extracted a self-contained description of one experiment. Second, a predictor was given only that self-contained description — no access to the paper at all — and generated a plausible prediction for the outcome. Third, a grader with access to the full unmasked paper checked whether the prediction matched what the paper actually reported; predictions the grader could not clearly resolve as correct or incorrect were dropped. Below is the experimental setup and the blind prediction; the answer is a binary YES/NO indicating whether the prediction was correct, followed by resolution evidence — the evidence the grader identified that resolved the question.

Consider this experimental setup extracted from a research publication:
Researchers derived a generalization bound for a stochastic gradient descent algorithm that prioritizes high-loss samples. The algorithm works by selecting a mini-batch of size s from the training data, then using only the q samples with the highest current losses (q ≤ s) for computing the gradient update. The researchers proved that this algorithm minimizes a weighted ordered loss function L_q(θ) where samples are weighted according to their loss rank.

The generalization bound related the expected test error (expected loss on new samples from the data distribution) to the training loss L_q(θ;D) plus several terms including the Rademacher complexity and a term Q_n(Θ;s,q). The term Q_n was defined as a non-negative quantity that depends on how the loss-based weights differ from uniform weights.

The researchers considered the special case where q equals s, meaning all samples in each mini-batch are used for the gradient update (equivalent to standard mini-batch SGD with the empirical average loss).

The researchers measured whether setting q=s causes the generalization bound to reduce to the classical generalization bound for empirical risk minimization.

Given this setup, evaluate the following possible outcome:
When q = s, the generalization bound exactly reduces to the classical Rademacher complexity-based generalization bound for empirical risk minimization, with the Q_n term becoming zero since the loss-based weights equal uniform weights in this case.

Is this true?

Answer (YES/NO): YES